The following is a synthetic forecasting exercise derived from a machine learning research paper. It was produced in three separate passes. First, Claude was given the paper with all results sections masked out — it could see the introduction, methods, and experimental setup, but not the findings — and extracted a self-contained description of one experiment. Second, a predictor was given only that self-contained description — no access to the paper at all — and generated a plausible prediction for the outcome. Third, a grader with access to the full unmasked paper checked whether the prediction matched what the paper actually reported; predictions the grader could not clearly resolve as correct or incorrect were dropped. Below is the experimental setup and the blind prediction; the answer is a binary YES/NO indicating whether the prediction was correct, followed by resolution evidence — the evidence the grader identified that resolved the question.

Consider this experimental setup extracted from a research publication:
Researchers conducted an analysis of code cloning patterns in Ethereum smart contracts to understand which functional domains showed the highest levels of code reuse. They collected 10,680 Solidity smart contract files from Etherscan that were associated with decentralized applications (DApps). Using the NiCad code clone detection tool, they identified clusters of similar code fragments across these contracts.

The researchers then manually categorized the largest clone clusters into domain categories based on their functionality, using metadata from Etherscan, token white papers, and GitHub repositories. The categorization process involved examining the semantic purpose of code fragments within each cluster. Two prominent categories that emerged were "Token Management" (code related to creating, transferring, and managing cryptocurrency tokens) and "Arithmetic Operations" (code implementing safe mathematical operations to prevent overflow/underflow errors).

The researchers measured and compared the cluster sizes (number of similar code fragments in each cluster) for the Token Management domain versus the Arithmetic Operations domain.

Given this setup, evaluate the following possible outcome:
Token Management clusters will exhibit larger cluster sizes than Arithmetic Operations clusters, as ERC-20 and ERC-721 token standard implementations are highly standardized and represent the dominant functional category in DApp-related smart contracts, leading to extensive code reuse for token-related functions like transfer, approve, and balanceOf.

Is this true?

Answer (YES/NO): YES